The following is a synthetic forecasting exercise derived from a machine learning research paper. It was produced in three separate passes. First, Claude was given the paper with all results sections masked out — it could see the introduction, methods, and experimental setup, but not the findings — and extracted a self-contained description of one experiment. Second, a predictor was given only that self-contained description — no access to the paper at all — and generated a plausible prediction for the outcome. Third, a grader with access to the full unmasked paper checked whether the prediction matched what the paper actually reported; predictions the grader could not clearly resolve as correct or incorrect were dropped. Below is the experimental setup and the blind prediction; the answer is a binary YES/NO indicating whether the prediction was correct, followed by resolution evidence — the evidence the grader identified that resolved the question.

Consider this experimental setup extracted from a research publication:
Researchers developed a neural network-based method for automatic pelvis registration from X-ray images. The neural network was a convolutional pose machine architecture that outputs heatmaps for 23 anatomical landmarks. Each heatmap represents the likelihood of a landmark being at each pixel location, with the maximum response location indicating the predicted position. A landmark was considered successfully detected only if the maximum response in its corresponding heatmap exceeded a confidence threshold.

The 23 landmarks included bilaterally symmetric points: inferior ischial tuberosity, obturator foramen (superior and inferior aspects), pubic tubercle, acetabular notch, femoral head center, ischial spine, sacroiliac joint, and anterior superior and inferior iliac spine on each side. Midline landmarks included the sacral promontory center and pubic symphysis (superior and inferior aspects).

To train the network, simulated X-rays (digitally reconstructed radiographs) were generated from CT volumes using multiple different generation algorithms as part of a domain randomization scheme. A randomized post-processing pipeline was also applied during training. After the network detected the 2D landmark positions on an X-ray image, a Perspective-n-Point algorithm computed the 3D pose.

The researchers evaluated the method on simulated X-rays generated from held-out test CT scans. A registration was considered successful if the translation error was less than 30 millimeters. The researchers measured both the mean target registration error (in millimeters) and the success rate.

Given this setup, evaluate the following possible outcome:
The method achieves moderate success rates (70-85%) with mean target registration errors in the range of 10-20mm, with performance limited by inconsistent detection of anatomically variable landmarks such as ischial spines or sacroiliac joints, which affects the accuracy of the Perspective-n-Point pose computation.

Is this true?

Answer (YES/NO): NO